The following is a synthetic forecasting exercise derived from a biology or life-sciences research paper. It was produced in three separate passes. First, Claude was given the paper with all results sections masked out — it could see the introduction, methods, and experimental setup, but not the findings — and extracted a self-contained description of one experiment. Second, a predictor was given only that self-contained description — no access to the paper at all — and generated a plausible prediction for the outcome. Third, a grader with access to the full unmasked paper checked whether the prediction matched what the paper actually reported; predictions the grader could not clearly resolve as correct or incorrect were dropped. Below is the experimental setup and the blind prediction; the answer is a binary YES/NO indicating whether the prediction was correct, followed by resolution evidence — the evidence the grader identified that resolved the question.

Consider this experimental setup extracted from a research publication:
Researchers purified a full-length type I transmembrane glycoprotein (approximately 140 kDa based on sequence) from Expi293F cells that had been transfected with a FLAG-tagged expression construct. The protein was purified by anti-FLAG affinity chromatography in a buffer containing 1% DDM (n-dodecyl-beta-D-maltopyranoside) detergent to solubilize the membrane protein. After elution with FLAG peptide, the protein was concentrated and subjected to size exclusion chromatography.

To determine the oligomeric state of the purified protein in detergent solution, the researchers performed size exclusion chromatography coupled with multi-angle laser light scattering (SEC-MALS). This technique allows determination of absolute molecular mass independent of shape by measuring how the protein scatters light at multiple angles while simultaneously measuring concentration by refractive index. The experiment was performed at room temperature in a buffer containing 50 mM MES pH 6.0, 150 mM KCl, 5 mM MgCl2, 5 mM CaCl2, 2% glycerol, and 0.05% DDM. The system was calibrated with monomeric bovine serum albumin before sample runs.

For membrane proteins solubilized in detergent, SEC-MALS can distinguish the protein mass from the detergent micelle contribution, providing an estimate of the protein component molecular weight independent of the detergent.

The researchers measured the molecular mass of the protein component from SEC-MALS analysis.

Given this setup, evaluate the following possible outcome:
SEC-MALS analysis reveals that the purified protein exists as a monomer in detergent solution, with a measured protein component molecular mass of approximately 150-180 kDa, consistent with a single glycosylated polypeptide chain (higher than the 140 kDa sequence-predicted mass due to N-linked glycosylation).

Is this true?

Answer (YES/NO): NO